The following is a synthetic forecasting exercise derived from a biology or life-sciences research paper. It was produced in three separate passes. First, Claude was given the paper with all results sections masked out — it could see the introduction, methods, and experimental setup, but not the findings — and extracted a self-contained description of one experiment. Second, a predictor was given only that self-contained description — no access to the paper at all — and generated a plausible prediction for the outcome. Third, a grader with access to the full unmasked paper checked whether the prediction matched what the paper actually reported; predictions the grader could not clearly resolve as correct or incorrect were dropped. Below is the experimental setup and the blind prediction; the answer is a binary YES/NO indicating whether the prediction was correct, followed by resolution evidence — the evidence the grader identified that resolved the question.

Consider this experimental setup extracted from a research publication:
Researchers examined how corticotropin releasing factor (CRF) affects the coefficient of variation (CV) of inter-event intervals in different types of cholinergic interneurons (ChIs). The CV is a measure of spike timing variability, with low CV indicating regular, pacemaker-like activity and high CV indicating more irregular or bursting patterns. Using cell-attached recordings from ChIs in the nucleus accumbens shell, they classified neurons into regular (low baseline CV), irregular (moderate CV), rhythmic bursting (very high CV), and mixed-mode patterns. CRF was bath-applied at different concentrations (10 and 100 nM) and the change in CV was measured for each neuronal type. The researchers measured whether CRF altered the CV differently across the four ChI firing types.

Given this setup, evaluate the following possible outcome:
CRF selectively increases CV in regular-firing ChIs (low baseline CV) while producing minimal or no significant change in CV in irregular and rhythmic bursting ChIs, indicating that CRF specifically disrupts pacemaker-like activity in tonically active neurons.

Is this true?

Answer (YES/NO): NO